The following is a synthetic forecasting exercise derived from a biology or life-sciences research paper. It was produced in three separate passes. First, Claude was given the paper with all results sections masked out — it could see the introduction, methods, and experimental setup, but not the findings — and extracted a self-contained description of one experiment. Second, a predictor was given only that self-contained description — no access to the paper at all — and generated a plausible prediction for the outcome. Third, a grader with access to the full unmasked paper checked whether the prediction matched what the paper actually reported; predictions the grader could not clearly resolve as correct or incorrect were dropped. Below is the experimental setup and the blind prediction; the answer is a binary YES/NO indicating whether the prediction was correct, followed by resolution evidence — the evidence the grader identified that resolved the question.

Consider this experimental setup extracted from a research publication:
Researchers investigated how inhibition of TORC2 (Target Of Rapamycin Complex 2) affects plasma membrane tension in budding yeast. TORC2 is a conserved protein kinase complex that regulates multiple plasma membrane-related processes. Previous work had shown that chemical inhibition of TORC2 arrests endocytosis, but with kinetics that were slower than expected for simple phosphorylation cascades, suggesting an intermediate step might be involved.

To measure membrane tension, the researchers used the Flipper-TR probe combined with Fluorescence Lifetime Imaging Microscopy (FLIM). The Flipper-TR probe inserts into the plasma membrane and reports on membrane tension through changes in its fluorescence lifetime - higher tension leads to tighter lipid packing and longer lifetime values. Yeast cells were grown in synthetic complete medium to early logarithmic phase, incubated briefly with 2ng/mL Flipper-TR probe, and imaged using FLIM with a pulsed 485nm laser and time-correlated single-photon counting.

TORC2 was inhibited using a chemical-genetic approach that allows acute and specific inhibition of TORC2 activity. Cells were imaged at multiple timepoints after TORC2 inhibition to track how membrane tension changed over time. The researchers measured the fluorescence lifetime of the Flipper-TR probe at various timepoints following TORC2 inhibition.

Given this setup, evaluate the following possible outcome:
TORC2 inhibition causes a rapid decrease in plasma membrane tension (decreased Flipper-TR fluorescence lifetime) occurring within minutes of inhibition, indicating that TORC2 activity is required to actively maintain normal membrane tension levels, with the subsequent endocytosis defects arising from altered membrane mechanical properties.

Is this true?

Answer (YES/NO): NO